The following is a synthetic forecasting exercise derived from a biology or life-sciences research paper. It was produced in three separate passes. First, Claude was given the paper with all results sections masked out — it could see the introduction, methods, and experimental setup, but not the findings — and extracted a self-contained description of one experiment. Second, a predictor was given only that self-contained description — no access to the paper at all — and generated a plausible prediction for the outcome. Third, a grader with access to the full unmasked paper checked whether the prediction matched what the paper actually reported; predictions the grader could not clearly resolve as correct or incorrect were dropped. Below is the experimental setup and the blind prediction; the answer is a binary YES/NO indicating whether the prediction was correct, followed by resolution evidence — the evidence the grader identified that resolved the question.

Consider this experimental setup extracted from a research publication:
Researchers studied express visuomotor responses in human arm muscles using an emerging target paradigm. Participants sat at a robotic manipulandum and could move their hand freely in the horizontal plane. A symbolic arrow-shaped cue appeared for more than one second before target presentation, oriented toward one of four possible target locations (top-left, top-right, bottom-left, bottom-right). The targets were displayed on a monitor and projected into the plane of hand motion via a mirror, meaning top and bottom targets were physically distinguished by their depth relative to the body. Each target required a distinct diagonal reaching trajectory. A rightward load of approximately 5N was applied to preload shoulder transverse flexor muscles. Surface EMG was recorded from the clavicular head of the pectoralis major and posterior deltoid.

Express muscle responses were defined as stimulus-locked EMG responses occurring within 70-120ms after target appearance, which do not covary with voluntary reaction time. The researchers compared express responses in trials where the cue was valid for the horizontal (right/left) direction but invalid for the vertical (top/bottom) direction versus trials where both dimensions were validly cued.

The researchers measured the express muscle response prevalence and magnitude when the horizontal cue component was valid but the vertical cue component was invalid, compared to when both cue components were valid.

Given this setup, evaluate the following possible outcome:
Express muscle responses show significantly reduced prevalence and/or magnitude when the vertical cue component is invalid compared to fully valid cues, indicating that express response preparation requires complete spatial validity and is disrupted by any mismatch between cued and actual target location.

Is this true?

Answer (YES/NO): NO